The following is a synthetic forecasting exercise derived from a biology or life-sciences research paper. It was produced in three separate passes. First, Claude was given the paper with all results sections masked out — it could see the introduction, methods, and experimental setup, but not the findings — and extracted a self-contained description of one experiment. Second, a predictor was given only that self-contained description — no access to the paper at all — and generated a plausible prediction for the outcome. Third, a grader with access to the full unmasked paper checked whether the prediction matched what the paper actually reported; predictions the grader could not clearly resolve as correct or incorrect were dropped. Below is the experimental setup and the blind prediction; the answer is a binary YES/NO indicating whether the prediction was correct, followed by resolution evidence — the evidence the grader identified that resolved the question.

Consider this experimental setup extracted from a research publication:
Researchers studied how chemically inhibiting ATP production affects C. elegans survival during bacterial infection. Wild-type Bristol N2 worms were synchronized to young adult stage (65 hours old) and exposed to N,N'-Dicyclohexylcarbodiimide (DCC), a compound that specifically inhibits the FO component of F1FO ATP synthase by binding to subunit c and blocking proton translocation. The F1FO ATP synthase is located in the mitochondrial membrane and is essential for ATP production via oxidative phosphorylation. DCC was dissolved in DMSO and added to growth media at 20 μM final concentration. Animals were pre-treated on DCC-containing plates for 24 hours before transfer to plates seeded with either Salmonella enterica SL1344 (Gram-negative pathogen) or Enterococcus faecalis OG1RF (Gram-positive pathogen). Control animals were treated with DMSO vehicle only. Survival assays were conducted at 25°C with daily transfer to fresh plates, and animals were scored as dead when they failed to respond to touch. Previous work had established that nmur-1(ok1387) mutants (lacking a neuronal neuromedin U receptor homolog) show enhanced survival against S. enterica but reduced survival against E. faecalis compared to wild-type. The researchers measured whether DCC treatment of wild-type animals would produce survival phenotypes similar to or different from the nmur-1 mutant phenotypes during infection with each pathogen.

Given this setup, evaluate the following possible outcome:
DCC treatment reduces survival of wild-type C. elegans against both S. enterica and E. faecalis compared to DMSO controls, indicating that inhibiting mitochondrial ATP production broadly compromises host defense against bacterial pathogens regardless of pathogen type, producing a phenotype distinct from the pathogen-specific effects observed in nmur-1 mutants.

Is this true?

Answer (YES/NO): NO